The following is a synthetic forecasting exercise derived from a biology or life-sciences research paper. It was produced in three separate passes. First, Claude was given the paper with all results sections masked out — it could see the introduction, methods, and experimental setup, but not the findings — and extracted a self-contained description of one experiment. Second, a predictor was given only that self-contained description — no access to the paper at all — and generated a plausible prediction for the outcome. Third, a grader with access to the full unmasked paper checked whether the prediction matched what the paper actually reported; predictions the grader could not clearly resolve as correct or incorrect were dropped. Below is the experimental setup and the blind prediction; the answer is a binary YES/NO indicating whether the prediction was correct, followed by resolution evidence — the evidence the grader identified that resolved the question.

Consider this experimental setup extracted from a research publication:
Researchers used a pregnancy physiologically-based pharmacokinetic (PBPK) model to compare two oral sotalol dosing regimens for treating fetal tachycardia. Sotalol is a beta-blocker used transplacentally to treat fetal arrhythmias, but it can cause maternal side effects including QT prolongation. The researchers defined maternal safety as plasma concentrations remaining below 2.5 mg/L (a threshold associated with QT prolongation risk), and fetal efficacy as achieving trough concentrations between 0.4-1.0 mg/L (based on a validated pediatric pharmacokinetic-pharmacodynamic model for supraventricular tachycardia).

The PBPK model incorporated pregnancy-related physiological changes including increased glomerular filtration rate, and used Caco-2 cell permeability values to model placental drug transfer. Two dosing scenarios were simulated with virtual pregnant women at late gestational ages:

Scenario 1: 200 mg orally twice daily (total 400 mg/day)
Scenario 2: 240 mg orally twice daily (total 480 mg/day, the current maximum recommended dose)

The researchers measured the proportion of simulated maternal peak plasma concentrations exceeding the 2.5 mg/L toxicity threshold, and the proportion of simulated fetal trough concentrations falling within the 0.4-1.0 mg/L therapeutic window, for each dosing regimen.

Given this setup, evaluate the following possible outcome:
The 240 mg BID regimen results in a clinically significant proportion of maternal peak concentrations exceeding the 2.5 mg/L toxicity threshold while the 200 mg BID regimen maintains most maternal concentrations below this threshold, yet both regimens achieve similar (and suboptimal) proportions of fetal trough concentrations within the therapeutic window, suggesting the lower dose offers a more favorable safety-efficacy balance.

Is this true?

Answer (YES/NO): YES